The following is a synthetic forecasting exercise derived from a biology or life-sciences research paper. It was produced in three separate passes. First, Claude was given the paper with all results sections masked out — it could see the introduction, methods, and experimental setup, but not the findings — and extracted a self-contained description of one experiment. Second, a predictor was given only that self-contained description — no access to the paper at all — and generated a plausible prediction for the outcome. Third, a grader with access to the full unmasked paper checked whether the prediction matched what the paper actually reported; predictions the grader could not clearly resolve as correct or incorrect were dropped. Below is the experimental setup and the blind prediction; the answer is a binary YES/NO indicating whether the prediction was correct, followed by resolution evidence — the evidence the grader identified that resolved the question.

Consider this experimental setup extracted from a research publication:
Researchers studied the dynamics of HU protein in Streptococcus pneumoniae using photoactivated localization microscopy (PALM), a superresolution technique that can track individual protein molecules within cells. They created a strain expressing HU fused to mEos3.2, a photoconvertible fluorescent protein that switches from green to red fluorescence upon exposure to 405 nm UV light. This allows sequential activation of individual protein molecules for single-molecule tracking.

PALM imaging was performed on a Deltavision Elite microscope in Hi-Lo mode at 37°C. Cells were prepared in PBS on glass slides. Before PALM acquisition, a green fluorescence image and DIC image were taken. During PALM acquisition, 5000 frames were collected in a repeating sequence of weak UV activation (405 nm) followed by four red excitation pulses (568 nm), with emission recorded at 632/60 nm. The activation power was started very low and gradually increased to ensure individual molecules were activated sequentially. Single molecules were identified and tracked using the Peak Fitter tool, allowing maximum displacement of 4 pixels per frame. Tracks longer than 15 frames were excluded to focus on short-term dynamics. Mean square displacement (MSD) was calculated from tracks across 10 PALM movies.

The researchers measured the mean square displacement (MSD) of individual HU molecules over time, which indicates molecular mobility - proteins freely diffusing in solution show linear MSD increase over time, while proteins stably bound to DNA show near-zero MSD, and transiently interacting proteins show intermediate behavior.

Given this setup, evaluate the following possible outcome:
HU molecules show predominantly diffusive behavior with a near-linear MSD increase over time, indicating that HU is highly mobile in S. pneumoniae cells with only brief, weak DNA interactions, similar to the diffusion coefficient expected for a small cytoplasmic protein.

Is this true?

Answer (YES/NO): NO